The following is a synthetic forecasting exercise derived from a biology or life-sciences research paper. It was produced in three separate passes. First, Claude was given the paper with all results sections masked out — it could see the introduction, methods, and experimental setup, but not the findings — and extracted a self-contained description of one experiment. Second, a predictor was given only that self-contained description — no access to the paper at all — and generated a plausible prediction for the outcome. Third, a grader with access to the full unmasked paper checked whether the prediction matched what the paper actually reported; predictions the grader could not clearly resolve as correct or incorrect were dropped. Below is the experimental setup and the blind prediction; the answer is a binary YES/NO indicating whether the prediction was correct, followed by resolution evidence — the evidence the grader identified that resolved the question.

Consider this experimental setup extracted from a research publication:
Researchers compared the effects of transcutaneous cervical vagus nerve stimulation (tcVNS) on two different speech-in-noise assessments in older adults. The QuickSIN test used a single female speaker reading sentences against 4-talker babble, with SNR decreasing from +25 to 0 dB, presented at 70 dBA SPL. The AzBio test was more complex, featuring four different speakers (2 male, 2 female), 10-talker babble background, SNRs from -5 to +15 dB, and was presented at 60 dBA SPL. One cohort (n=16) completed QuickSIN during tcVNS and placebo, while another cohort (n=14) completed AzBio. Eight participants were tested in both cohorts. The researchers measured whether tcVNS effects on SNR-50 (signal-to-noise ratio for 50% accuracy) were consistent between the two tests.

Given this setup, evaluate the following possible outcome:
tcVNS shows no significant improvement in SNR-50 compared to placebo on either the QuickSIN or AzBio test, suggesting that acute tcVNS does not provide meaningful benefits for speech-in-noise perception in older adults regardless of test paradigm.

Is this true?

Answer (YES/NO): NO